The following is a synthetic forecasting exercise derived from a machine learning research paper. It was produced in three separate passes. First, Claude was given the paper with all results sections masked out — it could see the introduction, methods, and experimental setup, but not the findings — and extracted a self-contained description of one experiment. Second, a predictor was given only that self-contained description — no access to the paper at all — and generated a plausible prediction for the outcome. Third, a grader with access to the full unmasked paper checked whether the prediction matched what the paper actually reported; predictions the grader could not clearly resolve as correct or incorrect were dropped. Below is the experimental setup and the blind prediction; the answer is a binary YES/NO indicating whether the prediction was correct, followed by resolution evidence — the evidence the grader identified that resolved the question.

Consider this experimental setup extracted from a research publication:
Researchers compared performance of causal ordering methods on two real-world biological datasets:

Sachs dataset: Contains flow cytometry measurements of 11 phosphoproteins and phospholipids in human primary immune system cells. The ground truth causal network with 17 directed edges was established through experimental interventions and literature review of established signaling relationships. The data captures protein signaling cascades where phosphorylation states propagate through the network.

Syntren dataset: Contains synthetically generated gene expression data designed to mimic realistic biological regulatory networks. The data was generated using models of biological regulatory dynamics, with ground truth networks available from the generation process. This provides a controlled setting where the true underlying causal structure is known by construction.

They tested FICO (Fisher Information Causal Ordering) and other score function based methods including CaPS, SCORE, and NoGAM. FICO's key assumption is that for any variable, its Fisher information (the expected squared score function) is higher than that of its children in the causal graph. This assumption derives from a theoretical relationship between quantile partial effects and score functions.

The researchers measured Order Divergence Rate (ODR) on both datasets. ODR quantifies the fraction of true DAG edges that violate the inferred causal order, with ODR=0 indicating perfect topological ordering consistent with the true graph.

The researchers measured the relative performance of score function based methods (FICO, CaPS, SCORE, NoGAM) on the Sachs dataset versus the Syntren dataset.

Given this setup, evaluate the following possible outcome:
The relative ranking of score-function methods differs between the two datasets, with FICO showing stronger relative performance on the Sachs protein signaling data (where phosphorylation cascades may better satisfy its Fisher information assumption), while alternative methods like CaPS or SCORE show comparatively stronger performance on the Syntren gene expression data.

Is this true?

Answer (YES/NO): NO